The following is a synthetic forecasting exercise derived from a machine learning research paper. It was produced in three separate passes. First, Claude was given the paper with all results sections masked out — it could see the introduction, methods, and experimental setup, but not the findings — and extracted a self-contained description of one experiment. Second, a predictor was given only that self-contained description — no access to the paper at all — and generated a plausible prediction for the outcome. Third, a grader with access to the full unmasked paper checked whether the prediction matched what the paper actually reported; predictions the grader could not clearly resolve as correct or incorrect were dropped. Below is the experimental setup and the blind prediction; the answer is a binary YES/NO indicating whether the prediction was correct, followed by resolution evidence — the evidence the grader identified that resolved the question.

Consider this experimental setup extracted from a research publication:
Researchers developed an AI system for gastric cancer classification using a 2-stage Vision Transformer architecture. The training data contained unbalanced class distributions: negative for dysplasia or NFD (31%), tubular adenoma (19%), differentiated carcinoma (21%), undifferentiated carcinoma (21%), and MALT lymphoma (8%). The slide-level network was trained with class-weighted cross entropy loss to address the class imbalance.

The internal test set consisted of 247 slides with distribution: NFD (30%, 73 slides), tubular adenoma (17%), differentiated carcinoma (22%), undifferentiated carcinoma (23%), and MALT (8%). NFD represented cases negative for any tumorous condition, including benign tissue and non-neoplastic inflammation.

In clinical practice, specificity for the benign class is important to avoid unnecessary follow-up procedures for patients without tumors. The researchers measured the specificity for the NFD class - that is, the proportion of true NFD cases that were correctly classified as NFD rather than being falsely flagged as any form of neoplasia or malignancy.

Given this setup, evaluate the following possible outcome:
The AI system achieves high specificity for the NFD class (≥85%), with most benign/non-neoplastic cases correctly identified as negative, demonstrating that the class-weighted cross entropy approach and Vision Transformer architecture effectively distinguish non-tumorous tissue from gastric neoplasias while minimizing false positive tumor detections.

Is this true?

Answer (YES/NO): YES